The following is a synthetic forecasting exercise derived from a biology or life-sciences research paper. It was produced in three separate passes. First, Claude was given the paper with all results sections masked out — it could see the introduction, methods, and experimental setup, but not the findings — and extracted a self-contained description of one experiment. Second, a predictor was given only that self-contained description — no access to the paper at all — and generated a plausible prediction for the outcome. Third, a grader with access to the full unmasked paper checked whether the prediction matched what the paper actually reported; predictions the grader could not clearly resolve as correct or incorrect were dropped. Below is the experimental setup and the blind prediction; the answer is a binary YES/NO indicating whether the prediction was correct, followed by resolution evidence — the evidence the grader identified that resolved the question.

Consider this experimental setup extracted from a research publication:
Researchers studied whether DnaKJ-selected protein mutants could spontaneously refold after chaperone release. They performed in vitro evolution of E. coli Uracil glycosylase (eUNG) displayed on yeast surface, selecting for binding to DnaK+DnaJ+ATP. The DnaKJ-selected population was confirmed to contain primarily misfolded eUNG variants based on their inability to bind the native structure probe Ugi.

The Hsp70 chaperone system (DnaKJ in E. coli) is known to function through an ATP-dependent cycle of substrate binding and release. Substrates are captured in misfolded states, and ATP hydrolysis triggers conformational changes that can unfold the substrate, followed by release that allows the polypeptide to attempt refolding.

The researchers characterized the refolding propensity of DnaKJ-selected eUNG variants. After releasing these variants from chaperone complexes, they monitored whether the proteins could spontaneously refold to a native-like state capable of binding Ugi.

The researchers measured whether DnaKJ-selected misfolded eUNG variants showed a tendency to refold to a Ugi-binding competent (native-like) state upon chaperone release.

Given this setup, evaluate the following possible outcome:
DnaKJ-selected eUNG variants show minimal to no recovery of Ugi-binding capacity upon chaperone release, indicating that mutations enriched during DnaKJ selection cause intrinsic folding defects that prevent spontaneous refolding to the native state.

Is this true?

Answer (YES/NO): NO